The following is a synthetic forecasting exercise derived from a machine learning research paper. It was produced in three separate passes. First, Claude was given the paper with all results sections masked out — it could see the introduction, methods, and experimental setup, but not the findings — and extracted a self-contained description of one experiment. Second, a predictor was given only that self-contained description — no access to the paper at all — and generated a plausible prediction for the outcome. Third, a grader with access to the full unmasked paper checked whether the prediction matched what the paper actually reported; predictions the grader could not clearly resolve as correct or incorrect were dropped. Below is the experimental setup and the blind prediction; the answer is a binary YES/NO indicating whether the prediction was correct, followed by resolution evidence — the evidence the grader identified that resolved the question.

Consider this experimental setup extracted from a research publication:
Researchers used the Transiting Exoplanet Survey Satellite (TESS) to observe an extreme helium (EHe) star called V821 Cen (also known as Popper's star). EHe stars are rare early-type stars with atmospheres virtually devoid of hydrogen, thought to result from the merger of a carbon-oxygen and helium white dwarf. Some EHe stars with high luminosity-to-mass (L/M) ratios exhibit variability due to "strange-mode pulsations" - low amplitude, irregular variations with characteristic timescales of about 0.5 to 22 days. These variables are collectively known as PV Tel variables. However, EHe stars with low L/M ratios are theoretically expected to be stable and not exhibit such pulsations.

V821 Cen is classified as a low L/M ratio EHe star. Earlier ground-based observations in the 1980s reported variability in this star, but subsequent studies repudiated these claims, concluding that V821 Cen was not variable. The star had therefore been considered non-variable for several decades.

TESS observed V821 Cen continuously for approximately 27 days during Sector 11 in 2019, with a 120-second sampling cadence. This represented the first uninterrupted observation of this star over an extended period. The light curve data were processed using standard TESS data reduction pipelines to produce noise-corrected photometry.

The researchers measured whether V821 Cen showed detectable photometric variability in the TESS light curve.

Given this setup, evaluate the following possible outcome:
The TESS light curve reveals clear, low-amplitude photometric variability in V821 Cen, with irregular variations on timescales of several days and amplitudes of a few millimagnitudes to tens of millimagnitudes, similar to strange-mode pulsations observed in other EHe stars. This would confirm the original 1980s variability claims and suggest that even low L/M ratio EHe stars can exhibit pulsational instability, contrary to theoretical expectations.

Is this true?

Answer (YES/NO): NO